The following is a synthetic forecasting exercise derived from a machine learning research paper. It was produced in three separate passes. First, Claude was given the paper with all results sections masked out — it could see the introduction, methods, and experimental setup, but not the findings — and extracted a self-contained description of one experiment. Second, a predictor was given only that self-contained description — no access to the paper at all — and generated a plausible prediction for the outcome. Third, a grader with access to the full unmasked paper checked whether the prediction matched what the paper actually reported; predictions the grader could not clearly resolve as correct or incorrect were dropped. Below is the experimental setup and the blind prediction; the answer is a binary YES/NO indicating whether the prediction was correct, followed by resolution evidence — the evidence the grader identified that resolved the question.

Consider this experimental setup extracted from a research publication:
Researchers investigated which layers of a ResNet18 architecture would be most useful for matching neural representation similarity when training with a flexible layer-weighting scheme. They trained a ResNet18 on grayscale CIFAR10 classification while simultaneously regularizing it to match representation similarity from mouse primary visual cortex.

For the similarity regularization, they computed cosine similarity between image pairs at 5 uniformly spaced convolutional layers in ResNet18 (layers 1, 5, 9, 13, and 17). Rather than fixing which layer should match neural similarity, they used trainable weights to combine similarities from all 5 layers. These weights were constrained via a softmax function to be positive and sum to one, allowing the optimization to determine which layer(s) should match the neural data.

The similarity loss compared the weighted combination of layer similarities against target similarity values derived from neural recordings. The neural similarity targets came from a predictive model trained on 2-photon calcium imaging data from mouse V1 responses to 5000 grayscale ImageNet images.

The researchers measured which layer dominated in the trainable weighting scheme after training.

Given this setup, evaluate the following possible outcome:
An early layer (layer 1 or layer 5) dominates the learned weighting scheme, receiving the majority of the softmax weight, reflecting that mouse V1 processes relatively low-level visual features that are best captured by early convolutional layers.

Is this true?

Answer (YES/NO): YES